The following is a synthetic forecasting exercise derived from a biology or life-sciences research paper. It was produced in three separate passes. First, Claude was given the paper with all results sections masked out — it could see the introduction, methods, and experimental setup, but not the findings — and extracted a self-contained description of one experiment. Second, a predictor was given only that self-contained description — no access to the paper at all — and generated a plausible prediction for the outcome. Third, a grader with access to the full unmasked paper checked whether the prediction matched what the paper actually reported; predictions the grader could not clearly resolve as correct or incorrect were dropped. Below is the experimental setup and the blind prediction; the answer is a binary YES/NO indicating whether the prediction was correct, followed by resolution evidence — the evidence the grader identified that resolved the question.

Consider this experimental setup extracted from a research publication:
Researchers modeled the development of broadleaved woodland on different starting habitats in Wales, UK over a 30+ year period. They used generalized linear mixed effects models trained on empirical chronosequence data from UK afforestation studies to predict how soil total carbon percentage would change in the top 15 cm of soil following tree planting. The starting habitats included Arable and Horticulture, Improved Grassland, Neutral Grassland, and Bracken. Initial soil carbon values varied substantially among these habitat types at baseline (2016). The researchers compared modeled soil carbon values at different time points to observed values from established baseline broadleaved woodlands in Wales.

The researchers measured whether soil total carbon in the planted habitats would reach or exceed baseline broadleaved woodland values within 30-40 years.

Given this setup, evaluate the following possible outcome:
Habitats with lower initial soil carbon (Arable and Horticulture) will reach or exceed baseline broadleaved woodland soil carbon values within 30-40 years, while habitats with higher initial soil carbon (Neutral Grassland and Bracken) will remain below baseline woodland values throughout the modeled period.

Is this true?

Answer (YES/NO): NO